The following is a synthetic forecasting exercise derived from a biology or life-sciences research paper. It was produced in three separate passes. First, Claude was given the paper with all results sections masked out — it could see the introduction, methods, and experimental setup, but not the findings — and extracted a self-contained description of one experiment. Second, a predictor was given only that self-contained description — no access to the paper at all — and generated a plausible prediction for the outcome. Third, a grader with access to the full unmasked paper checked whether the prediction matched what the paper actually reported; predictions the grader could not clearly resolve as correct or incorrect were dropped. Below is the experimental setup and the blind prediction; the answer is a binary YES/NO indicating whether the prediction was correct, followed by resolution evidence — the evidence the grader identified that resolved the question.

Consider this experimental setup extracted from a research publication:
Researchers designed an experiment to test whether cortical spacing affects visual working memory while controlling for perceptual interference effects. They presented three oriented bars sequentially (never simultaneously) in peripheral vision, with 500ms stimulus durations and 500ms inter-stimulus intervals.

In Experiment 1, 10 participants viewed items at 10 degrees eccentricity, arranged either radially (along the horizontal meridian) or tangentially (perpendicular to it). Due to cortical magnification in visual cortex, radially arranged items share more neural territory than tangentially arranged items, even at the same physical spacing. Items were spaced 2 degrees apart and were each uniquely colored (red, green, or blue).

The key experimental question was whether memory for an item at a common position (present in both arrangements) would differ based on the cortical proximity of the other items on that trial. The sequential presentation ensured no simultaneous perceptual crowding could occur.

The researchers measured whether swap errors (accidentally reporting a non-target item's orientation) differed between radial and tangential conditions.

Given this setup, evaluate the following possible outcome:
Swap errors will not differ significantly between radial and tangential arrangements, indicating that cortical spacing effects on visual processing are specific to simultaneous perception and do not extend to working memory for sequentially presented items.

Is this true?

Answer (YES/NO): YES